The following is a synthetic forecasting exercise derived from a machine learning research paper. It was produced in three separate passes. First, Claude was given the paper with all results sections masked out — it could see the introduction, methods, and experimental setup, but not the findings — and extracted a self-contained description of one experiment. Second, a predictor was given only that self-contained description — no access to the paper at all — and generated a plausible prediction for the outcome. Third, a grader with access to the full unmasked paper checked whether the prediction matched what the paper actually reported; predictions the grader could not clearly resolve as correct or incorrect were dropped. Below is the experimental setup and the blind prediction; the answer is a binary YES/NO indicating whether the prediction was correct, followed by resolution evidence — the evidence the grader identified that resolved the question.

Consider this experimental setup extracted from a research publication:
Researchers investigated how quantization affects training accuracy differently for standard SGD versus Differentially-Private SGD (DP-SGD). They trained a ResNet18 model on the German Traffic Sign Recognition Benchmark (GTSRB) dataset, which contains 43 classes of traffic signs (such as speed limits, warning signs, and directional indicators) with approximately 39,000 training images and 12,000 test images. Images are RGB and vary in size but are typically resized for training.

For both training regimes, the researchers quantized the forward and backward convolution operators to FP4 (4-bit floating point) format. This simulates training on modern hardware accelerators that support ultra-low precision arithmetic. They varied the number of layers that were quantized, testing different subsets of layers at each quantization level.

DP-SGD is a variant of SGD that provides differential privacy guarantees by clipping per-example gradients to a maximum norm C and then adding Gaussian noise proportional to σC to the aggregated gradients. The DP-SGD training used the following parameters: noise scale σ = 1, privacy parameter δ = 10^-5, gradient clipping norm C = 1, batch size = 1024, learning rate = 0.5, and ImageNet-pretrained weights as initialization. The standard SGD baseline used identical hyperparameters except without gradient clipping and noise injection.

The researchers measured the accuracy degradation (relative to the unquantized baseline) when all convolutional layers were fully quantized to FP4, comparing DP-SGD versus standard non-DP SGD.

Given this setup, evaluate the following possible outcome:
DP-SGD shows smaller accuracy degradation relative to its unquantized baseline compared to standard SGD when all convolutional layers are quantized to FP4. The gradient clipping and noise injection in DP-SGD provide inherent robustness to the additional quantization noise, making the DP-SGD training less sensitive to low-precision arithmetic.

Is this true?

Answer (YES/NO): NO